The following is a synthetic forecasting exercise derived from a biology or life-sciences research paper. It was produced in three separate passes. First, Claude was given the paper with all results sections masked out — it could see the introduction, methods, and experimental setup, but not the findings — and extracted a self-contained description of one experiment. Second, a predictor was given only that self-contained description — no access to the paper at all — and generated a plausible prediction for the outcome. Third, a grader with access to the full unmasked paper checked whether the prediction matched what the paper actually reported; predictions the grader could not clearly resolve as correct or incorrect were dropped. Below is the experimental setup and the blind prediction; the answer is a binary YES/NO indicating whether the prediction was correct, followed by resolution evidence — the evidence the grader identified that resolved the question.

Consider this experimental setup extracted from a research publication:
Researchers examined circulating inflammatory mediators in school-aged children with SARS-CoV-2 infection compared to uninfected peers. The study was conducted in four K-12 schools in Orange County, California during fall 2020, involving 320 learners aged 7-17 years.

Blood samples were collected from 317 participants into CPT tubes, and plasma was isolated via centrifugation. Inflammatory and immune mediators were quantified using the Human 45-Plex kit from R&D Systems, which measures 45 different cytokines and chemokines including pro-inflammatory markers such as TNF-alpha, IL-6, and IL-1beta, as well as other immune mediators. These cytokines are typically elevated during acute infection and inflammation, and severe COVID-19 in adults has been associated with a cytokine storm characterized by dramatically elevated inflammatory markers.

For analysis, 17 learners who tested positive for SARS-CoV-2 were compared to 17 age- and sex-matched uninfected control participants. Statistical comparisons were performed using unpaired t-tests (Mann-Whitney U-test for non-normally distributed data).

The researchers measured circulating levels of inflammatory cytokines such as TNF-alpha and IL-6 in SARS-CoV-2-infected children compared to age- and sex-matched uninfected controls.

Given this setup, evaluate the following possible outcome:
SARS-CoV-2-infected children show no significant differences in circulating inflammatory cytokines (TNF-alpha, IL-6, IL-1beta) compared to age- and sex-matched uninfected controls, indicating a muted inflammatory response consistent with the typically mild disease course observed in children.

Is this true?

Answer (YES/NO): NO